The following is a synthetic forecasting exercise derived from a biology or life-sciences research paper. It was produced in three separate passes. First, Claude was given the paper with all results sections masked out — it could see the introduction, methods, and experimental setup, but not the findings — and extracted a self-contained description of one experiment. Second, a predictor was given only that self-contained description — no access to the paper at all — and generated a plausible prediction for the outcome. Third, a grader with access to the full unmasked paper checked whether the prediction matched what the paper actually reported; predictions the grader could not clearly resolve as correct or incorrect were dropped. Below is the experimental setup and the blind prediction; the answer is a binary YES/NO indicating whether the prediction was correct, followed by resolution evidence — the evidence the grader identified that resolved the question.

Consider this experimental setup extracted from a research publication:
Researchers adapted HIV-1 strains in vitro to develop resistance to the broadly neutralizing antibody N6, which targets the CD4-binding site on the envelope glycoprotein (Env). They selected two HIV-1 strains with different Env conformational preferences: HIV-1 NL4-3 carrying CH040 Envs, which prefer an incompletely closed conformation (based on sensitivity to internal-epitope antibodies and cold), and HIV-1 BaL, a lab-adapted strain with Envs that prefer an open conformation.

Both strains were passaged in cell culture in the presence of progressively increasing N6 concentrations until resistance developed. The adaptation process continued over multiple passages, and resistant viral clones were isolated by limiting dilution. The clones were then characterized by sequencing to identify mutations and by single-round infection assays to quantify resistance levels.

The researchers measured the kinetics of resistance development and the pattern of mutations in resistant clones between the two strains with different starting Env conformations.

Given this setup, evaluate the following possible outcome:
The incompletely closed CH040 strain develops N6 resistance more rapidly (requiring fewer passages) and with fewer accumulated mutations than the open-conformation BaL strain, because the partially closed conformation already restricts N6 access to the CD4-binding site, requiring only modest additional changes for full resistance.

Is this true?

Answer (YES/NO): NO